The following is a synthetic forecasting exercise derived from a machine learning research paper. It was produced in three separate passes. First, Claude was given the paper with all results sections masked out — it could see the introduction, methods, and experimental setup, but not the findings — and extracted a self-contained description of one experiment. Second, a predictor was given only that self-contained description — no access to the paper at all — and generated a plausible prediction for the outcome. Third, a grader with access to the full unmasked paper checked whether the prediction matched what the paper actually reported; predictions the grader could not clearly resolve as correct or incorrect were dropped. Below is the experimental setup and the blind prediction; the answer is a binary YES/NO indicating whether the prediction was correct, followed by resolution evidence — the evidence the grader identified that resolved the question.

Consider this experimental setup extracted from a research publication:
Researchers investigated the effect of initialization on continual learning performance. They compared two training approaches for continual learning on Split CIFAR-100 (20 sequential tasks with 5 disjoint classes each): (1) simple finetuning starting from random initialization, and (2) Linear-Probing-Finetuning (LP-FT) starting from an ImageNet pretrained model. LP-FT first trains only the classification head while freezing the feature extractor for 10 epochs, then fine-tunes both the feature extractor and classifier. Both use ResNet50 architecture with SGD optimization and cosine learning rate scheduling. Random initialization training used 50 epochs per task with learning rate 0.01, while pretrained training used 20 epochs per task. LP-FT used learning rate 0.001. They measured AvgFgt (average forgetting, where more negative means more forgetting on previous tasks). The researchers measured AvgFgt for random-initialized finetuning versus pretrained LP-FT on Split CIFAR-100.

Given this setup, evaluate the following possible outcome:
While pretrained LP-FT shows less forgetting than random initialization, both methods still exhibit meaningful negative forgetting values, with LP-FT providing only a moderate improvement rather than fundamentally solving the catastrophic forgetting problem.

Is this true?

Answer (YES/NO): NO